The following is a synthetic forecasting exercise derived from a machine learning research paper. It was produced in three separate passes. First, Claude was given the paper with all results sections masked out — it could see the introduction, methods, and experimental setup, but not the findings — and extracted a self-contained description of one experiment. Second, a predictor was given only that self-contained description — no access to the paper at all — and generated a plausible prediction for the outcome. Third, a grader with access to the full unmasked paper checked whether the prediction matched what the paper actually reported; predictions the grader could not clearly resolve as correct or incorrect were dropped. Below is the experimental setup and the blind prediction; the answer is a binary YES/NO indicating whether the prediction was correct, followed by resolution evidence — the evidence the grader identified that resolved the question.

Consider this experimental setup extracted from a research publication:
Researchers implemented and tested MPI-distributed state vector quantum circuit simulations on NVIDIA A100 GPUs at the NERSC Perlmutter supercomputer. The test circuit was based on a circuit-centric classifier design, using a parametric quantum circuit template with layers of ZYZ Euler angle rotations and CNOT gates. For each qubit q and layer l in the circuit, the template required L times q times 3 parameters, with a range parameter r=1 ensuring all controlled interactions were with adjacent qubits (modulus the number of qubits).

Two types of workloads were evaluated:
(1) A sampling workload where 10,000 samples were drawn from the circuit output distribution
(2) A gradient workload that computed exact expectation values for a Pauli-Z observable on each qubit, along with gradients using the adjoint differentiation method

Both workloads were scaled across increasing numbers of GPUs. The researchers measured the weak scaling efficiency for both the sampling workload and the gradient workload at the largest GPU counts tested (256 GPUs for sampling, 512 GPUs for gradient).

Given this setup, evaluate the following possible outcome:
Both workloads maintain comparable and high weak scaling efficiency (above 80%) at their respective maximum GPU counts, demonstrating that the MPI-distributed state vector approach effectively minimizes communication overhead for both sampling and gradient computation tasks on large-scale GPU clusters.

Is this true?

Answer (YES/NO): NO